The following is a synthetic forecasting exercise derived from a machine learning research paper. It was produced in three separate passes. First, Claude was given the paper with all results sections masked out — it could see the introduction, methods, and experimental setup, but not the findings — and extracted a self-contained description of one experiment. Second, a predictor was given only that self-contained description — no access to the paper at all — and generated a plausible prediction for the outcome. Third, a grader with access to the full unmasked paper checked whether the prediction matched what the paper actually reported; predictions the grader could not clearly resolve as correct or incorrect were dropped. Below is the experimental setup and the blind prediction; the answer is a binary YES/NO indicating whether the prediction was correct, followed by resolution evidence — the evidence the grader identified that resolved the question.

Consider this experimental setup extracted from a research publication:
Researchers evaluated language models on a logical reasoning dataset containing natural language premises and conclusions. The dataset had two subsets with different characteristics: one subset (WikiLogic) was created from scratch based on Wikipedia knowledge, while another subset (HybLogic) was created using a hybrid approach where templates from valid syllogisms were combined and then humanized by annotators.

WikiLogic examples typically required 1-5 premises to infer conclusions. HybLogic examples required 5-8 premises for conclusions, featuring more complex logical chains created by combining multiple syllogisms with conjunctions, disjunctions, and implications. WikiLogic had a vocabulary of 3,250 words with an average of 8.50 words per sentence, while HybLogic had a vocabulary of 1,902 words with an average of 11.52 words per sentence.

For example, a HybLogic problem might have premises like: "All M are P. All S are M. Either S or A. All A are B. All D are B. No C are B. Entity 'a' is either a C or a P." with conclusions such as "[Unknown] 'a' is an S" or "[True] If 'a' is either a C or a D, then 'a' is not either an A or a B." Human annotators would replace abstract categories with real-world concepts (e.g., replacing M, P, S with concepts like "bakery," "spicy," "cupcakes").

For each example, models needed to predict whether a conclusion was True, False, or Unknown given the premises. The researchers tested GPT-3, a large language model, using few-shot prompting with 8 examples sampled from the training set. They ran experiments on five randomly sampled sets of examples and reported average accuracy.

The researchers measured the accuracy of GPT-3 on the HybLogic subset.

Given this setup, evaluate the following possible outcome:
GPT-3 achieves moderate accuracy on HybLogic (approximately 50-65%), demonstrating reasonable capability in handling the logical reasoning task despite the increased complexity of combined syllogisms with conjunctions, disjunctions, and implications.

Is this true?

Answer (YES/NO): NO